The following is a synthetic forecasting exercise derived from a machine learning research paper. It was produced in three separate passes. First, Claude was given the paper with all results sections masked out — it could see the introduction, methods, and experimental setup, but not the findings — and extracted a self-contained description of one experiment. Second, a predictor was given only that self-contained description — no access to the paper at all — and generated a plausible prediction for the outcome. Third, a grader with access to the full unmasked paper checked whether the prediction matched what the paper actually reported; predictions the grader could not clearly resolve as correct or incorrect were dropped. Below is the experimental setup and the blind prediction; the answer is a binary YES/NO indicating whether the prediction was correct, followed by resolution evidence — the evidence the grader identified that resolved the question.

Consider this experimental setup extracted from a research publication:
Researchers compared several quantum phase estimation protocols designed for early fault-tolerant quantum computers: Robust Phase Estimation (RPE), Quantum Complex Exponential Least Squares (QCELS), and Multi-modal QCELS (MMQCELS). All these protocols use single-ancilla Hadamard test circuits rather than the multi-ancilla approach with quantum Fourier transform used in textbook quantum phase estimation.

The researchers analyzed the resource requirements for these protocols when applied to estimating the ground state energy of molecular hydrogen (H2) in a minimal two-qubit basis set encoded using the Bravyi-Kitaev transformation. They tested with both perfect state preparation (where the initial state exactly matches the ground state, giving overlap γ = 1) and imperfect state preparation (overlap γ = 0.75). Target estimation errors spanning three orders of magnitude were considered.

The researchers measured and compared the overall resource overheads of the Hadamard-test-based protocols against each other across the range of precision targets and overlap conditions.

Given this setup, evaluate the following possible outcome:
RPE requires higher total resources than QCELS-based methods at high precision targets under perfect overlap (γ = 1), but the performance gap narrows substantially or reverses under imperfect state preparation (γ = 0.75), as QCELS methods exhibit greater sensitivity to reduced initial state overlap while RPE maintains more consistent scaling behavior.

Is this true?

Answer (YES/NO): NO